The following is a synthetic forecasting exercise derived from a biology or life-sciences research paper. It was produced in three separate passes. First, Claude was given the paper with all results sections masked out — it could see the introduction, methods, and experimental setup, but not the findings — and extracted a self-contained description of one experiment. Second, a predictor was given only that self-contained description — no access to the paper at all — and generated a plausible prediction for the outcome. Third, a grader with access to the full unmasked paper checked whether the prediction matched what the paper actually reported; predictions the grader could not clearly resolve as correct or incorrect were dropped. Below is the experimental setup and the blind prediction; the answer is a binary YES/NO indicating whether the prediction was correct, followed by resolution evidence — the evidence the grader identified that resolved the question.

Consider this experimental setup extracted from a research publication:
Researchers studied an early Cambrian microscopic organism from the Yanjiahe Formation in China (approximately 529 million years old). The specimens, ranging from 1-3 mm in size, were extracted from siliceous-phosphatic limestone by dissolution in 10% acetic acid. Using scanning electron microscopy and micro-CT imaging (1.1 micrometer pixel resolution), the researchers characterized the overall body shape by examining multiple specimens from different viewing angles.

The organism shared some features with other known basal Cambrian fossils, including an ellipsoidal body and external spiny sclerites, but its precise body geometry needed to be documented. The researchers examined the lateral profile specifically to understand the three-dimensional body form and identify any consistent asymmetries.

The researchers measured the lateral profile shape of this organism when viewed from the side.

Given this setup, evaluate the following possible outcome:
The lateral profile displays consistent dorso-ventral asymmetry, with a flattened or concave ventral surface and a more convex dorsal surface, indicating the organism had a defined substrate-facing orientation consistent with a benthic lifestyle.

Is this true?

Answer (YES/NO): YES